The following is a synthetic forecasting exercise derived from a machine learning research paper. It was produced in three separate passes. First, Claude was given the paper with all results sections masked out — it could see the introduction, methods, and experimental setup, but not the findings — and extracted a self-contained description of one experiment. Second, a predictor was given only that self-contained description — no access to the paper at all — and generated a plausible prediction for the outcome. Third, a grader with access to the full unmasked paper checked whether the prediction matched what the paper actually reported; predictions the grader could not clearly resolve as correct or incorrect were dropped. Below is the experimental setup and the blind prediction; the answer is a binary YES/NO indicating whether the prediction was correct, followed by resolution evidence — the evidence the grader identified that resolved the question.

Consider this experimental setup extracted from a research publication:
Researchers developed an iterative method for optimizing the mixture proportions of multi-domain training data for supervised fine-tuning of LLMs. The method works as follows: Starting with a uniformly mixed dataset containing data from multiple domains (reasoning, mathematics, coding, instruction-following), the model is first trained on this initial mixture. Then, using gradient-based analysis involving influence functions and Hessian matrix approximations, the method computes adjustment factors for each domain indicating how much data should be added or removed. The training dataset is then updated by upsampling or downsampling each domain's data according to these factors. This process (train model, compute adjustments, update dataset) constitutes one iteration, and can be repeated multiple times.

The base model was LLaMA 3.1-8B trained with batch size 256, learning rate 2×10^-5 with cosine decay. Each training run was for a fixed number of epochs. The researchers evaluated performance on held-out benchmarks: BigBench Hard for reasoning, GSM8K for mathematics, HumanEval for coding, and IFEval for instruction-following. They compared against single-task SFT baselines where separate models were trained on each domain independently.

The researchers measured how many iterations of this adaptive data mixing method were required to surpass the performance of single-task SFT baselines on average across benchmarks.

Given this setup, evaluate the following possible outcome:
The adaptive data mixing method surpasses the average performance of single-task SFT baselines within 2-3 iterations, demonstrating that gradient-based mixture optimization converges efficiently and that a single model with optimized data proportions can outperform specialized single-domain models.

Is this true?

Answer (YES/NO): YES